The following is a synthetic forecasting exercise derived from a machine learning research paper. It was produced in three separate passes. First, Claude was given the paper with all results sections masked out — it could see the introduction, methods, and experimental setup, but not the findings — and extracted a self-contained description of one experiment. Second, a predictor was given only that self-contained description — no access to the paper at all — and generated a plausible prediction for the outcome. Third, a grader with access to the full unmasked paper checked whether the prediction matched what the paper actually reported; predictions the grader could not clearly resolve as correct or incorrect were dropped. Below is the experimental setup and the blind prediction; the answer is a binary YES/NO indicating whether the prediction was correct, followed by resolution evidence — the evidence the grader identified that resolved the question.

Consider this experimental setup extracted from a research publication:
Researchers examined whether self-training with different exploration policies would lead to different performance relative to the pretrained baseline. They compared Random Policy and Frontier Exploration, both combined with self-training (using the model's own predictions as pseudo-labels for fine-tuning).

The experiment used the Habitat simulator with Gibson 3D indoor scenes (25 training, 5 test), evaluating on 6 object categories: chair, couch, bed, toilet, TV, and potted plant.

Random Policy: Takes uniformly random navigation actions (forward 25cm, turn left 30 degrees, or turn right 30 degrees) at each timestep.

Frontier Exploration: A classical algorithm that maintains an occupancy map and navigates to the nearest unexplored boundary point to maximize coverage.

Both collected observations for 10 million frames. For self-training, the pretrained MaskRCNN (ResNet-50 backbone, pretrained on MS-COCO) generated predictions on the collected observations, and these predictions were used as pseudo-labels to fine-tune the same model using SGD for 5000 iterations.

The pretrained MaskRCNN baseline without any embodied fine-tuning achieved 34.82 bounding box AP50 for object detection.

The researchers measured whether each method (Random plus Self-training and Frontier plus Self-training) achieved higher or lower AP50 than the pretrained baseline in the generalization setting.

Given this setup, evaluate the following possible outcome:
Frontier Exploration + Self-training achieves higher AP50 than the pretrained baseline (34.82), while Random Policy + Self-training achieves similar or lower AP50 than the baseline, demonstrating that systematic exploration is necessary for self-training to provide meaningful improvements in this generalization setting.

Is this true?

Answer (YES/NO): NO